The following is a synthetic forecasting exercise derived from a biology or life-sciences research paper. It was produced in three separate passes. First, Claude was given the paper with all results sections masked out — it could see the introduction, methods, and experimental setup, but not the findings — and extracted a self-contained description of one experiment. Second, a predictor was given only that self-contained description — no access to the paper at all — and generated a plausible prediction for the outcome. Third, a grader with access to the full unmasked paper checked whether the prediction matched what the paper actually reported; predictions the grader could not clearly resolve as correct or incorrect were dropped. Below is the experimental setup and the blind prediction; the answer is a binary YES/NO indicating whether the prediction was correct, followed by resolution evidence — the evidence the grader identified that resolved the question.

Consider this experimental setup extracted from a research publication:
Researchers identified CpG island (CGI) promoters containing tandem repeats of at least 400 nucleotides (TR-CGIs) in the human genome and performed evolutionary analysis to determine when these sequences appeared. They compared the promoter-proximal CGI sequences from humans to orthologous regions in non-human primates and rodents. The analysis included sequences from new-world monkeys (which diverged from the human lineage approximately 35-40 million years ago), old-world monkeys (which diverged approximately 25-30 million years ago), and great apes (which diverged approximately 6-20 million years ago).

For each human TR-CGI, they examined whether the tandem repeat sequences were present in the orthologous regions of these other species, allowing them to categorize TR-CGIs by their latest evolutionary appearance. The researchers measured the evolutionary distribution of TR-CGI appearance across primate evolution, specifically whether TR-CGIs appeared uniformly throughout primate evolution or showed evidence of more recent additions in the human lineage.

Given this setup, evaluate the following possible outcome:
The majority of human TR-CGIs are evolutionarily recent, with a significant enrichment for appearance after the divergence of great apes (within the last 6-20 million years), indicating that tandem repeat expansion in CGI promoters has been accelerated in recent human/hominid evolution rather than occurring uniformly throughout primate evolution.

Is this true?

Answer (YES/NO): NO